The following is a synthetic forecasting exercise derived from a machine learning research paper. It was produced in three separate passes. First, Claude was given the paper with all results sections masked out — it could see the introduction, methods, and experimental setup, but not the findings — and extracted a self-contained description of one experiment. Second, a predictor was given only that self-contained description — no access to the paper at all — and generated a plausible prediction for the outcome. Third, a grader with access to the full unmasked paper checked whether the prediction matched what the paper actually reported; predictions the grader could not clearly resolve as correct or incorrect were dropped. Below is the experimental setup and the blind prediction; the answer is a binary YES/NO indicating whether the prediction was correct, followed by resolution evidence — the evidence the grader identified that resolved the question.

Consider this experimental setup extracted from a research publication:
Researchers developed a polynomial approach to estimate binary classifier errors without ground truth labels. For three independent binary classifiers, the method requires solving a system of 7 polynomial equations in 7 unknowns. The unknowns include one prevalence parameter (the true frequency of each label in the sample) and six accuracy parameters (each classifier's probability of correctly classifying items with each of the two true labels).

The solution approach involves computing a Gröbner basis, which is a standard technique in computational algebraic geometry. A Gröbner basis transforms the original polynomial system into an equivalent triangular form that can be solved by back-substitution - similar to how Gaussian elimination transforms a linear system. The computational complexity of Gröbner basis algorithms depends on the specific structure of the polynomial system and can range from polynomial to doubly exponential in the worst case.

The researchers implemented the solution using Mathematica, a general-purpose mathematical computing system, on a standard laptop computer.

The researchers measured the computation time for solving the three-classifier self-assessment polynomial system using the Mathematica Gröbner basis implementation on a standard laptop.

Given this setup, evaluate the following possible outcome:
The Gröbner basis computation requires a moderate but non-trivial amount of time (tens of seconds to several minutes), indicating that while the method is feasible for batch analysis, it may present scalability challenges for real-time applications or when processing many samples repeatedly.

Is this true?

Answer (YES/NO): NO